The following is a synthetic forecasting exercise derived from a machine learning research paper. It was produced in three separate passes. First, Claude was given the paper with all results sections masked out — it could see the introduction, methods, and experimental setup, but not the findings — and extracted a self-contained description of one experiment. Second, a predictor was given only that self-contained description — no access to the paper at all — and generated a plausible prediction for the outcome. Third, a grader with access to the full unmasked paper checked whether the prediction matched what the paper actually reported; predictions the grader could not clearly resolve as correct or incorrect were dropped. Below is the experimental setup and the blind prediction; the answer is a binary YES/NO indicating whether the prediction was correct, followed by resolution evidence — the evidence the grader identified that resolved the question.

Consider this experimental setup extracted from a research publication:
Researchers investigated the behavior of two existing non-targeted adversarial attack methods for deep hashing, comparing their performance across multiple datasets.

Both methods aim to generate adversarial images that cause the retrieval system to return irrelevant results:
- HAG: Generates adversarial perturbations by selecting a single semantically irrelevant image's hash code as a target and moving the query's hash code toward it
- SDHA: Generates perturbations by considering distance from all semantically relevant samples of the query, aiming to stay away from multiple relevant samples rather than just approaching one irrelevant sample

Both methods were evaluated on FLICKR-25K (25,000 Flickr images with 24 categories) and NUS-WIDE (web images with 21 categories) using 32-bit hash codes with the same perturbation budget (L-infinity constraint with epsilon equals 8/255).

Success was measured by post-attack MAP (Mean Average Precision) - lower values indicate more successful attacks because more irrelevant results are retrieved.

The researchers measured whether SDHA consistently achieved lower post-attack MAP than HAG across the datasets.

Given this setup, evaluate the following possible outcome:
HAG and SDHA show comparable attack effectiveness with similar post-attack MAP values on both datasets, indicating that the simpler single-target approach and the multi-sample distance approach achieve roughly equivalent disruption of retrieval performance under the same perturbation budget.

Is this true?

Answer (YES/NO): NO